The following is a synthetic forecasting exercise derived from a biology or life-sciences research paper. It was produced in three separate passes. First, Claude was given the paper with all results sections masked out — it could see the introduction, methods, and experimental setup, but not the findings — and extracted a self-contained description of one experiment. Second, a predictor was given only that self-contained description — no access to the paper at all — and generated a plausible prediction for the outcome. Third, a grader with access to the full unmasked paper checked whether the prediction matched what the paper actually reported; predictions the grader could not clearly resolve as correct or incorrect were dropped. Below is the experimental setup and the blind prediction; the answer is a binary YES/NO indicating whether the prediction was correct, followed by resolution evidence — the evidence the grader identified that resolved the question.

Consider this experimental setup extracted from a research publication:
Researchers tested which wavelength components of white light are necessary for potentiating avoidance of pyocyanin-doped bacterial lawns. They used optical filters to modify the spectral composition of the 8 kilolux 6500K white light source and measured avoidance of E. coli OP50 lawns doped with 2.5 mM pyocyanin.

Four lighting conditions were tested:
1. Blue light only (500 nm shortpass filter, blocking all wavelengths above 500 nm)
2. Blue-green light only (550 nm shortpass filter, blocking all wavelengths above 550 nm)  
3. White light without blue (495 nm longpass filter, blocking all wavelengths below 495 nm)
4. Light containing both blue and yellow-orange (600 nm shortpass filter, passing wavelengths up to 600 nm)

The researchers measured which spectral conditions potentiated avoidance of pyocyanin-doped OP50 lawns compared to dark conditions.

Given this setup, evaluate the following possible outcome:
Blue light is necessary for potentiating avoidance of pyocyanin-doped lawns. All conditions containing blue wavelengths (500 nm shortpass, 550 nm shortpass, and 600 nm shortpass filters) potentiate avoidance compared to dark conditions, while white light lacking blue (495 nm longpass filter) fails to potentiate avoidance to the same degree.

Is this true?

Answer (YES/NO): NO